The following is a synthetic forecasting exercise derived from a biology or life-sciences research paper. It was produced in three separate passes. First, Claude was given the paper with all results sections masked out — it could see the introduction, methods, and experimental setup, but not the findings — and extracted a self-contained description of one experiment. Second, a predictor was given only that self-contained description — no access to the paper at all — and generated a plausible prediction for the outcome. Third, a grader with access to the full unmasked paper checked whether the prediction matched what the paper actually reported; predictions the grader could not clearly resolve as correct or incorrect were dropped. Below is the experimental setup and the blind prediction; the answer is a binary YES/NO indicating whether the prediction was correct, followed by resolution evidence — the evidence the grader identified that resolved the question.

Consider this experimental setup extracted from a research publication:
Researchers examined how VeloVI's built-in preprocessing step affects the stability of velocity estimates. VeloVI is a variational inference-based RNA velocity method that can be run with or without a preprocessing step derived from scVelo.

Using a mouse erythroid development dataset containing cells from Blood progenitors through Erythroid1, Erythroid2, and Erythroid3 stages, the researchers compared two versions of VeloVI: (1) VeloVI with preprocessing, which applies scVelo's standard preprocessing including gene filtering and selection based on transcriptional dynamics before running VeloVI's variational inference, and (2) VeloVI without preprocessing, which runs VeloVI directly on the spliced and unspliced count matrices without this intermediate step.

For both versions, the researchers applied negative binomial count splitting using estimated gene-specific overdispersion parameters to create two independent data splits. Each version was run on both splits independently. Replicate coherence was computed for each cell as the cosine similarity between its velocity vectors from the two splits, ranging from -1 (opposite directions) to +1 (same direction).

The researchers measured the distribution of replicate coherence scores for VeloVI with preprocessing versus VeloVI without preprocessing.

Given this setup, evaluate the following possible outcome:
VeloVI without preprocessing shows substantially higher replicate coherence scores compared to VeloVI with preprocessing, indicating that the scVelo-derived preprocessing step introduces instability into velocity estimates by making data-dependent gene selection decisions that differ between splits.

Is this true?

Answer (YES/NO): YES